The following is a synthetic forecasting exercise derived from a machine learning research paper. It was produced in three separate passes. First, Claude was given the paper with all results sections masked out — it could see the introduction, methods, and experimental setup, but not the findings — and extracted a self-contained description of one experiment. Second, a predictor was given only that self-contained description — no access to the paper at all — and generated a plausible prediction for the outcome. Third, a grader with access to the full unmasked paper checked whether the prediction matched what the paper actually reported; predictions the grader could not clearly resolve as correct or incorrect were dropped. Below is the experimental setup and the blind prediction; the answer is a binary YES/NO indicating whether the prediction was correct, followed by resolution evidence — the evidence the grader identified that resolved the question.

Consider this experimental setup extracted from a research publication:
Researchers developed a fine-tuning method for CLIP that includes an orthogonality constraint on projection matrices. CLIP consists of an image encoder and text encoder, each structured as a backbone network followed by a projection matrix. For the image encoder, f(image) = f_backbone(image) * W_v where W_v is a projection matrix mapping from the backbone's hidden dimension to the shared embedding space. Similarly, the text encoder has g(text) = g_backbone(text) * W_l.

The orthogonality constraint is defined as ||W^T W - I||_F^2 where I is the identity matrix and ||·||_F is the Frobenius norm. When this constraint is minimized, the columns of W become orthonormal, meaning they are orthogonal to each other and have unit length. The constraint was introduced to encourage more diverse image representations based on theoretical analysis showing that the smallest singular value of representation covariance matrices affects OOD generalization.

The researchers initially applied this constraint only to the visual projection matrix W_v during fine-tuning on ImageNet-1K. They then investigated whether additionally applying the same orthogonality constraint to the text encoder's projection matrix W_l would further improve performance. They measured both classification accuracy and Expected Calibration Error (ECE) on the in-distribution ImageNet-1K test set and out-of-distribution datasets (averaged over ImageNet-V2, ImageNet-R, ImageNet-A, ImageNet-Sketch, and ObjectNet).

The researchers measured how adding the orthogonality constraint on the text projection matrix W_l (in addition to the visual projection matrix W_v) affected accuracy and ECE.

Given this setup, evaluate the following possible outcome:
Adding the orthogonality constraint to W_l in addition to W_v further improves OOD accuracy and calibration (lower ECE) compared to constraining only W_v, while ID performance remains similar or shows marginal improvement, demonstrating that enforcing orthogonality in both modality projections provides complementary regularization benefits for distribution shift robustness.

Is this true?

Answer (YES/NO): NO